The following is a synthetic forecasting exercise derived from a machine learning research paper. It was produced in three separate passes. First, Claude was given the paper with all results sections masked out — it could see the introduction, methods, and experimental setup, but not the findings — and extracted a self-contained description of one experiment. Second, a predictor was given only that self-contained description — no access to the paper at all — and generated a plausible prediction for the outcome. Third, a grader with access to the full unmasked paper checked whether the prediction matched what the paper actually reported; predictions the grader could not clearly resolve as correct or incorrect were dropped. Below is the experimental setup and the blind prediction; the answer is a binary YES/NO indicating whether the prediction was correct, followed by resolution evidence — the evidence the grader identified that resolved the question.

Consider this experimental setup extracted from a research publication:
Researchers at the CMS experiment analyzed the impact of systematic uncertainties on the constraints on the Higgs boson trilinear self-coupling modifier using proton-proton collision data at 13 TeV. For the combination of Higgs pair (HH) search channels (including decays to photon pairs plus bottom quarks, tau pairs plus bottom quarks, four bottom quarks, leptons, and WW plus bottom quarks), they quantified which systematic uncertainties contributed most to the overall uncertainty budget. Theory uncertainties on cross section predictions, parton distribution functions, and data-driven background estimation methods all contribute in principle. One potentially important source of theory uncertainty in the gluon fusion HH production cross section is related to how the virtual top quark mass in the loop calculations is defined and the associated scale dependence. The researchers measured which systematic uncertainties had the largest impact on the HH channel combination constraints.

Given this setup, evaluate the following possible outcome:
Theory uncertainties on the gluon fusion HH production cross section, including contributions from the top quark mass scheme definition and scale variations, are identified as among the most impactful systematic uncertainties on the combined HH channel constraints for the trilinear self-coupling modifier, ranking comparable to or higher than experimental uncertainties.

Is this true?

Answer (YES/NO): YES